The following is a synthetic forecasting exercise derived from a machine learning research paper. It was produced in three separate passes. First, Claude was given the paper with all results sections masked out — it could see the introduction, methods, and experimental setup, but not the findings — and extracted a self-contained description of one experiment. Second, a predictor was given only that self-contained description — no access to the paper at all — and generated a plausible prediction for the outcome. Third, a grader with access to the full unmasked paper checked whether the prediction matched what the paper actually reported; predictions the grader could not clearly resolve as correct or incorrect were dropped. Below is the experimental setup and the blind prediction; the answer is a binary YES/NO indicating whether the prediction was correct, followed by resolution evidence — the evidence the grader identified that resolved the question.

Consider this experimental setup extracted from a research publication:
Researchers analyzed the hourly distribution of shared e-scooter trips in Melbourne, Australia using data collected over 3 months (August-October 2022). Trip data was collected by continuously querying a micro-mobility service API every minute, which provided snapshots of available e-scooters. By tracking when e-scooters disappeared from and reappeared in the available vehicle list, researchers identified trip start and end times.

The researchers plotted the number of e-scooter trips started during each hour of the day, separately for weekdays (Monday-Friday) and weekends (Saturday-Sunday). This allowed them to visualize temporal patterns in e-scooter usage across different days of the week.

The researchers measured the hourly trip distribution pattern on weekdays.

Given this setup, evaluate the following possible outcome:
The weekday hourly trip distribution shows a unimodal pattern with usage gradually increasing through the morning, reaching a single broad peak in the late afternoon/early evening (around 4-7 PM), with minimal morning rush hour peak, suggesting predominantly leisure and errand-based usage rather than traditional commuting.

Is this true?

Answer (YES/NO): NO